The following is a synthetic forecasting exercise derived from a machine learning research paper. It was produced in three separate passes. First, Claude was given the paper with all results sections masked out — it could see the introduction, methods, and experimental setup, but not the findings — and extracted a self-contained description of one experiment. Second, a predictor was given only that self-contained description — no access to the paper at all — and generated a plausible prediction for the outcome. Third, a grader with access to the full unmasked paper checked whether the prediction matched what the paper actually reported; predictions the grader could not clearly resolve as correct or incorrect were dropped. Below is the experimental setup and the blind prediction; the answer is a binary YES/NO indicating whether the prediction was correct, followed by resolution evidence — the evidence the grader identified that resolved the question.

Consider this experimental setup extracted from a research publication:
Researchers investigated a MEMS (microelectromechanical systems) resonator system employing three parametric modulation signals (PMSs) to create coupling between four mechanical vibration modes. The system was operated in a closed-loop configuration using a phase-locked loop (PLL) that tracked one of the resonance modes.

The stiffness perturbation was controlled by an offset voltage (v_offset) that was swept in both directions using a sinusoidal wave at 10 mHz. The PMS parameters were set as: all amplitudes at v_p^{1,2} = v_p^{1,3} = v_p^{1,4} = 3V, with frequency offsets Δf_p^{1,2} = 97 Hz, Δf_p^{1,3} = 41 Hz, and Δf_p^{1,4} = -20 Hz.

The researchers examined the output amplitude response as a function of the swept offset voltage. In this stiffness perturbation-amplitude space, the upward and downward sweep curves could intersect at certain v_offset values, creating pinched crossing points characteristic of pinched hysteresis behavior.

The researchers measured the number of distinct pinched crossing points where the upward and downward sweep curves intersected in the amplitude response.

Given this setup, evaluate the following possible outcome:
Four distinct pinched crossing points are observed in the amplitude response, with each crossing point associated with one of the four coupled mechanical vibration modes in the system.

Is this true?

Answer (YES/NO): NO